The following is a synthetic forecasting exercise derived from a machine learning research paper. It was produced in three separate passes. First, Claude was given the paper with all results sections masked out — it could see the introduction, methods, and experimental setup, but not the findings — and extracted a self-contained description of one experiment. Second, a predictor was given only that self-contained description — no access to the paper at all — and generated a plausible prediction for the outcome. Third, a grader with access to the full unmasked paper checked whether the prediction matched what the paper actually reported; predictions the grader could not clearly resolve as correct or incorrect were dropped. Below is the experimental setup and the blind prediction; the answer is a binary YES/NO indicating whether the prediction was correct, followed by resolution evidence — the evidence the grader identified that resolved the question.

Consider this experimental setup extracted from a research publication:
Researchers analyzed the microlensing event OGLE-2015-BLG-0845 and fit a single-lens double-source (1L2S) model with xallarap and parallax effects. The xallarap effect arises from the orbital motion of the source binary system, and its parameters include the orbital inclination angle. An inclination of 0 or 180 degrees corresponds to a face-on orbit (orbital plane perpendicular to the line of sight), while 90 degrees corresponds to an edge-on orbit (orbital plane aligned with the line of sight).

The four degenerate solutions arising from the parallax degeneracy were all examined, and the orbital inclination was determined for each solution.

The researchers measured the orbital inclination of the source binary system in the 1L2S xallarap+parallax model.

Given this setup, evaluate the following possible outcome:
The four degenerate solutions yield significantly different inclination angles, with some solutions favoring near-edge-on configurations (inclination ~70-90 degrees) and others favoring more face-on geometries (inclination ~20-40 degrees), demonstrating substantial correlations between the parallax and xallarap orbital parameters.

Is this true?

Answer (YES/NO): NO